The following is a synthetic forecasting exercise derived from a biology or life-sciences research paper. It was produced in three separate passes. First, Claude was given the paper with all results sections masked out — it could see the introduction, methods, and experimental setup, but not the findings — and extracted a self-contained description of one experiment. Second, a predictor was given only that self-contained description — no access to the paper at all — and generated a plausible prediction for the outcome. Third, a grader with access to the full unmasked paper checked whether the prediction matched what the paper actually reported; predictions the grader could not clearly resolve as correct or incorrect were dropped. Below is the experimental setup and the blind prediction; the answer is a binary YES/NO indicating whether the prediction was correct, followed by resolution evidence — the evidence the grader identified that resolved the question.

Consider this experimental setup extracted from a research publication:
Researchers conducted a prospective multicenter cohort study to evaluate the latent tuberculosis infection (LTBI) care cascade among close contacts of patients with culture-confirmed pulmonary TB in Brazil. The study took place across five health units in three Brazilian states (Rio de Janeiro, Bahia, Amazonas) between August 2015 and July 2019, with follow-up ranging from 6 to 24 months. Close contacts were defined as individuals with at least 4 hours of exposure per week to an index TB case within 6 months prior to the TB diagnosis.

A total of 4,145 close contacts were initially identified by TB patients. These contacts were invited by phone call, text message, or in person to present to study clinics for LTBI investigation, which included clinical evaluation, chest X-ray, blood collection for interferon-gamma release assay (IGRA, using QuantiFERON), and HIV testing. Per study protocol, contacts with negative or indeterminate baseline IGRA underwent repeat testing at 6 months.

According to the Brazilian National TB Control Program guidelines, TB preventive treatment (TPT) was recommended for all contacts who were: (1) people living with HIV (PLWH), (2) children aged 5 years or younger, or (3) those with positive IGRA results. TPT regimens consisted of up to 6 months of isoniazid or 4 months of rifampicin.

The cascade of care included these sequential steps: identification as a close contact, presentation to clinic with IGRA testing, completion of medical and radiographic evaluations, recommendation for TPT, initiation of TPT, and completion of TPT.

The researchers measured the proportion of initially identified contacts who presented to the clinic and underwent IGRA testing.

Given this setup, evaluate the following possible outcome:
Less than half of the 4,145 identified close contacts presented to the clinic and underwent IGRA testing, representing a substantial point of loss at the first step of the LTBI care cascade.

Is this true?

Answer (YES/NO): YES